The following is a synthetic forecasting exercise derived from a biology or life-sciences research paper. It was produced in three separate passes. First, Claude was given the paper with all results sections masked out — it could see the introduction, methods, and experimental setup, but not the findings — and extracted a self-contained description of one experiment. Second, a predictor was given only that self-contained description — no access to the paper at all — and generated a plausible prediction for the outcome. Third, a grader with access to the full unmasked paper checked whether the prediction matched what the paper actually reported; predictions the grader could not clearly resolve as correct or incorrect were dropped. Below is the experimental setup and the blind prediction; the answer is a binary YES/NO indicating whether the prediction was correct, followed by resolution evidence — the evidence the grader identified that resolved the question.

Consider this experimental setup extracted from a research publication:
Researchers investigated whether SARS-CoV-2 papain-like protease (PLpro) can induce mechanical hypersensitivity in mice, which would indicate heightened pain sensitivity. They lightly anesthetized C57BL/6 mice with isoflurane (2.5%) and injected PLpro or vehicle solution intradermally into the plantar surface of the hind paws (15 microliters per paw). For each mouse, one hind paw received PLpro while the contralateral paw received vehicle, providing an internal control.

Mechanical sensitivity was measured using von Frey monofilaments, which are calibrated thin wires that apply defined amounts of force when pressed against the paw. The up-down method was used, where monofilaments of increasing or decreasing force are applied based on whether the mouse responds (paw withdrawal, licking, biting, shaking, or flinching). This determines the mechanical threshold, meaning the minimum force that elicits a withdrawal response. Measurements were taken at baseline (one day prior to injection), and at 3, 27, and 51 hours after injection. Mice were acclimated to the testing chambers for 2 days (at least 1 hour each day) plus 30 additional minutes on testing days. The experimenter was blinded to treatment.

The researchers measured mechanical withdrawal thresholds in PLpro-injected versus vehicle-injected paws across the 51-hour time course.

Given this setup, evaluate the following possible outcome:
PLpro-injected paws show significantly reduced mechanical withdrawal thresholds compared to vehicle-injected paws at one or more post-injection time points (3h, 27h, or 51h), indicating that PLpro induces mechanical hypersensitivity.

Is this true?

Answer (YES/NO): YES